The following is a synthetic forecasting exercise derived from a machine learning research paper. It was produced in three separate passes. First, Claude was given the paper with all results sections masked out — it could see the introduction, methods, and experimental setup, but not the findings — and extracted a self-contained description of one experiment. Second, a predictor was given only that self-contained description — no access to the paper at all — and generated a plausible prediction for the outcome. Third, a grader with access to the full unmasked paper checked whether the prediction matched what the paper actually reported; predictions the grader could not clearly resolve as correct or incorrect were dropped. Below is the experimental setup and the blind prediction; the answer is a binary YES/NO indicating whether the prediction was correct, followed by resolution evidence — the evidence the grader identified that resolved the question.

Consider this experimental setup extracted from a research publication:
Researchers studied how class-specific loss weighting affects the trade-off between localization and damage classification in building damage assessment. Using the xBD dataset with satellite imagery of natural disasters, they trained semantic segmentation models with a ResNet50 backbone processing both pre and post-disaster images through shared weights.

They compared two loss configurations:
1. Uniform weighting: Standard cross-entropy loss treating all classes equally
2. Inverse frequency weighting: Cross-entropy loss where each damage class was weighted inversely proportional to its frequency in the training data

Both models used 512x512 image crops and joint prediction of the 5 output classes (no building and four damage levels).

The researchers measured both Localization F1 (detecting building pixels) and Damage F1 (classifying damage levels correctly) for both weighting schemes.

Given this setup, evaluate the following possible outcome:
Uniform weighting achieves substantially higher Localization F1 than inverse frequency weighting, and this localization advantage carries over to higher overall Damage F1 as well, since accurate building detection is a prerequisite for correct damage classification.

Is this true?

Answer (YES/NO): NO